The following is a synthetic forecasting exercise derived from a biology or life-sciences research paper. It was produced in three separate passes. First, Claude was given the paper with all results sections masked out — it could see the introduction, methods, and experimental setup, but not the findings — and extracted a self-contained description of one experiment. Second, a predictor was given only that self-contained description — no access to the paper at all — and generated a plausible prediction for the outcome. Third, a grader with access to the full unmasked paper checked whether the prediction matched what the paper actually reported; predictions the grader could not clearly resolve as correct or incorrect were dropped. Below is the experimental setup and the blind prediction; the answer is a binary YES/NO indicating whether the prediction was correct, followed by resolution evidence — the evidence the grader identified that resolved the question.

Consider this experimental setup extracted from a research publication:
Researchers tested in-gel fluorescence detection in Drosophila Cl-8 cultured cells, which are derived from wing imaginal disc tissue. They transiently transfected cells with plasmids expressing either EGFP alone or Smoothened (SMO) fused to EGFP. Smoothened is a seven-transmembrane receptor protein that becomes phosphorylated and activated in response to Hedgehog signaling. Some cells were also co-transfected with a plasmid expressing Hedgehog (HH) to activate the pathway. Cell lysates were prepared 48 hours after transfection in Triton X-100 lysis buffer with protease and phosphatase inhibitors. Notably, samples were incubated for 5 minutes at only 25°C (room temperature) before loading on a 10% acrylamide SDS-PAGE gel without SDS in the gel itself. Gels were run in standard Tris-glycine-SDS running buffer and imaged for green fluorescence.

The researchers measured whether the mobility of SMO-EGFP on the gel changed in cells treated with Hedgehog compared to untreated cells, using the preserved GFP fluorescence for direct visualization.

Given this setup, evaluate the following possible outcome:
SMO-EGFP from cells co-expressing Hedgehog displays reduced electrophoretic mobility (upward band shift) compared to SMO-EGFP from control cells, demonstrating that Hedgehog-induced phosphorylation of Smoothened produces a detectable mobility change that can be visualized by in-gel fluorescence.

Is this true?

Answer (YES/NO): YES